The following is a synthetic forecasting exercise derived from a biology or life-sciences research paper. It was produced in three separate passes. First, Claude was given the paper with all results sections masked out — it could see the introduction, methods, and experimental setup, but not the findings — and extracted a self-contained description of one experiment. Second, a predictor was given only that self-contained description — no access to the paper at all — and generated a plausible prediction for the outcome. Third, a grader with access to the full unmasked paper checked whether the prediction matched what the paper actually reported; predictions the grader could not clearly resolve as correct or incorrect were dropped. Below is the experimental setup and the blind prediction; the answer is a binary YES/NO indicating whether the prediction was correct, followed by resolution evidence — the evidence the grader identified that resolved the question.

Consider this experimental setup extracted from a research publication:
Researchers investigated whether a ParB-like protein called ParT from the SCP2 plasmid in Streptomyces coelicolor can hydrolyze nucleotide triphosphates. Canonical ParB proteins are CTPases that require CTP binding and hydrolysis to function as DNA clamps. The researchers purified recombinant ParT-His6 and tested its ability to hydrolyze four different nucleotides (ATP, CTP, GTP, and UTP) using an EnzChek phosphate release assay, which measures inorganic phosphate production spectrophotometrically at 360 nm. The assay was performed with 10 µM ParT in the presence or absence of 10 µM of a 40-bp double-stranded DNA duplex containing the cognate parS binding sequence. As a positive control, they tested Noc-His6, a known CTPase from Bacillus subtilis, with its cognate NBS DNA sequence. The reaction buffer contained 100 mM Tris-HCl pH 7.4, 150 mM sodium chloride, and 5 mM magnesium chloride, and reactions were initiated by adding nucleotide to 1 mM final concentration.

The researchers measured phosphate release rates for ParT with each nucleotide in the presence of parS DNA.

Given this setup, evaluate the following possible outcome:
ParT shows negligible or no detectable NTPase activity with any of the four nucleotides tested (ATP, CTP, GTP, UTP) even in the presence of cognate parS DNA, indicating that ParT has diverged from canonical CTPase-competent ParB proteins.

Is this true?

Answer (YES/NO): YES